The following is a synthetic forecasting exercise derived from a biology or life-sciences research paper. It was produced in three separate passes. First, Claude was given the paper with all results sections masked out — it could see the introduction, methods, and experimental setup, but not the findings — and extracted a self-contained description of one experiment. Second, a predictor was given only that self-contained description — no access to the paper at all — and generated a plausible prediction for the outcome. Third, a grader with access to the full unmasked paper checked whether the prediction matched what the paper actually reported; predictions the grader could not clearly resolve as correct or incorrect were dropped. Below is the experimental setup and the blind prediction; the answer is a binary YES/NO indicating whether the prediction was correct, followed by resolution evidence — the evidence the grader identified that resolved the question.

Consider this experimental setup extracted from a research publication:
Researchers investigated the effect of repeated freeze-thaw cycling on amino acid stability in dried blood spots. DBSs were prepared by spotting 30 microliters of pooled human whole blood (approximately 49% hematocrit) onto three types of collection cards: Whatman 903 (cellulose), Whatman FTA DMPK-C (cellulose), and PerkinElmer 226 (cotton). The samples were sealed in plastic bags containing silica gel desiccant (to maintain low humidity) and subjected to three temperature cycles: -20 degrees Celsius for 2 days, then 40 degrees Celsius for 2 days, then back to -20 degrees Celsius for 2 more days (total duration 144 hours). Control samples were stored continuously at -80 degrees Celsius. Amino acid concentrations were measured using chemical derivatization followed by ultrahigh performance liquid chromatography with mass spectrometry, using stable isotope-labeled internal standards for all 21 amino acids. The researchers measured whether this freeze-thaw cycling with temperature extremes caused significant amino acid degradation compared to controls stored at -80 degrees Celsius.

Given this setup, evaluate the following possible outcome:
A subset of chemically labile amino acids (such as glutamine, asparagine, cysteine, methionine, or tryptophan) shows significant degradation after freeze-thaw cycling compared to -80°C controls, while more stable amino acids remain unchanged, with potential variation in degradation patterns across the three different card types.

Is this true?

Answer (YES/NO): NO